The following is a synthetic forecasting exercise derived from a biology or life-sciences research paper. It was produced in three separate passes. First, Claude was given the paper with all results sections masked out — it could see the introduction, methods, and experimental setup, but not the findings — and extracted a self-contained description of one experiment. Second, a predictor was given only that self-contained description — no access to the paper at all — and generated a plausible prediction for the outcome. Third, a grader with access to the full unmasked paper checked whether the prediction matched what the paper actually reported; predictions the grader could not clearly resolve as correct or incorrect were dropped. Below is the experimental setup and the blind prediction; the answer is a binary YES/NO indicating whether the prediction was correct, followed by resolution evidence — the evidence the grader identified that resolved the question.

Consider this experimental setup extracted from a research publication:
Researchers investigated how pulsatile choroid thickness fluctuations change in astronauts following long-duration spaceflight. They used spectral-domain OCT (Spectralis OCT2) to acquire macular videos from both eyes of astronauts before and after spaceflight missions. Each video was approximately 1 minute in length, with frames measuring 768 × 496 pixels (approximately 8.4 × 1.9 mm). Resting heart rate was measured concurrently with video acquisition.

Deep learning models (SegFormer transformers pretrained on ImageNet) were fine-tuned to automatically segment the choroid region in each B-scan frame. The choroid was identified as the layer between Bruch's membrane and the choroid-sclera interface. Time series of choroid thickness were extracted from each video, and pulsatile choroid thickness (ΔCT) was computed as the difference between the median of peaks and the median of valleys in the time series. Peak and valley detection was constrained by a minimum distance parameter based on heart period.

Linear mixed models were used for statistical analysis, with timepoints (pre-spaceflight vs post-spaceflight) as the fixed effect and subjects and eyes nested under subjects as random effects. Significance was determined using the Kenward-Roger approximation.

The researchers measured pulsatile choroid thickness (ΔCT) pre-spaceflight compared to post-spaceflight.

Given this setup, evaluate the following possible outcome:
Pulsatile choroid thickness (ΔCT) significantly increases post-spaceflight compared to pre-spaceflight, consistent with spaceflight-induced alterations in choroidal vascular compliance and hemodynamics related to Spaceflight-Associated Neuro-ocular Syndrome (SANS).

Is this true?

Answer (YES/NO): NO